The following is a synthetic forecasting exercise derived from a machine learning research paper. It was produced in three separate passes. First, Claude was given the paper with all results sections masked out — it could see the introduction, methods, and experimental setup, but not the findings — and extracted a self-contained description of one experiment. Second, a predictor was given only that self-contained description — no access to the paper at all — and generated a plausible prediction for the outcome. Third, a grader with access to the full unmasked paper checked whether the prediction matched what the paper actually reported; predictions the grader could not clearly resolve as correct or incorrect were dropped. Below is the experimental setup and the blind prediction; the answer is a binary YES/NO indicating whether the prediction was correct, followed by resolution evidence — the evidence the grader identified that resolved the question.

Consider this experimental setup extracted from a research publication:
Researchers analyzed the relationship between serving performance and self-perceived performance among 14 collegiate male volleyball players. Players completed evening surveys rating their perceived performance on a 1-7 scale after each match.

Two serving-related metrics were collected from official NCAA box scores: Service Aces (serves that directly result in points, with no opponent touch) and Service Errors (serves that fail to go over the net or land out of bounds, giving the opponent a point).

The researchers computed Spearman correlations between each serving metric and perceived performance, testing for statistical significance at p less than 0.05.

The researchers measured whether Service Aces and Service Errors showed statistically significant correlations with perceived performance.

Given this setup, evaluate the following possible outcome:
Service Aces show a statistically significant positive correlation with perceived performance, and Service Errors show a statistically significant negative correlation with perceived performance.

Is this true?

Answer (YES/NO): NO